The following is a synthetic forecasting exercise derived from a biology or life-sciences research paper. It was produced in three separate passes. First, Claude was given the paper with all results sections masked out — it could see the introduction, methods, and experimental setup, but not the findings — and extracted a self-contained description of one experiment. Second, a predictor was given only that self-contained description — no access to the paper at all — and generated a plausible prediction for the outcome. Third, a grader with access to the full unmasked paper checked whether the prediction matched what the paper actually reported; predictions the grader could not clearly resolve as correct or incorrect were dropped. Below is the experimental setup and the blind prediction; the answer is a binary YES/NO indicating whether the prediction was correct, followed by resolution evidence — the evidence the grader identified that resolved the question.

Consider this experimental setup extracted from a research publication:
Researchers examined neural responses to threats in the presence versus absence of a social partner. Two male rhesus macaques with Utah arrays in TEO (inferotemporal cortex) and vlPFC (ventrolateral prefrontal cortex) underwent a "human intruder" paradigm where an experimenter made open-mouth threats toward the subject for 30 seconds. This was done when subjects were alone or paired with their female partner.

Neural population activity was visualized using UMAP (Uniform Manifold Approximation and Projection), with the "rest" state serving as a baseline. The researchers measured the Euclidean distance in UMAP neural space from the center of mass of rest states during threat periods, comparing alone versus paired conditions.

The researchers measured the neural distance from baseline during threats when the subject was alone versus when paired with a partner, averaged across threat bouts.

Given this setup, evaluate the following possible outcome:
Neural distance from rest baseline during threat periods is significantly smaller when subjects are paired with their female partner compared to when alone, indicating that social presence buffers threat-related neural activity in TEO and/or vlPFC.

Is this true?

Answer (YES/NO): YES